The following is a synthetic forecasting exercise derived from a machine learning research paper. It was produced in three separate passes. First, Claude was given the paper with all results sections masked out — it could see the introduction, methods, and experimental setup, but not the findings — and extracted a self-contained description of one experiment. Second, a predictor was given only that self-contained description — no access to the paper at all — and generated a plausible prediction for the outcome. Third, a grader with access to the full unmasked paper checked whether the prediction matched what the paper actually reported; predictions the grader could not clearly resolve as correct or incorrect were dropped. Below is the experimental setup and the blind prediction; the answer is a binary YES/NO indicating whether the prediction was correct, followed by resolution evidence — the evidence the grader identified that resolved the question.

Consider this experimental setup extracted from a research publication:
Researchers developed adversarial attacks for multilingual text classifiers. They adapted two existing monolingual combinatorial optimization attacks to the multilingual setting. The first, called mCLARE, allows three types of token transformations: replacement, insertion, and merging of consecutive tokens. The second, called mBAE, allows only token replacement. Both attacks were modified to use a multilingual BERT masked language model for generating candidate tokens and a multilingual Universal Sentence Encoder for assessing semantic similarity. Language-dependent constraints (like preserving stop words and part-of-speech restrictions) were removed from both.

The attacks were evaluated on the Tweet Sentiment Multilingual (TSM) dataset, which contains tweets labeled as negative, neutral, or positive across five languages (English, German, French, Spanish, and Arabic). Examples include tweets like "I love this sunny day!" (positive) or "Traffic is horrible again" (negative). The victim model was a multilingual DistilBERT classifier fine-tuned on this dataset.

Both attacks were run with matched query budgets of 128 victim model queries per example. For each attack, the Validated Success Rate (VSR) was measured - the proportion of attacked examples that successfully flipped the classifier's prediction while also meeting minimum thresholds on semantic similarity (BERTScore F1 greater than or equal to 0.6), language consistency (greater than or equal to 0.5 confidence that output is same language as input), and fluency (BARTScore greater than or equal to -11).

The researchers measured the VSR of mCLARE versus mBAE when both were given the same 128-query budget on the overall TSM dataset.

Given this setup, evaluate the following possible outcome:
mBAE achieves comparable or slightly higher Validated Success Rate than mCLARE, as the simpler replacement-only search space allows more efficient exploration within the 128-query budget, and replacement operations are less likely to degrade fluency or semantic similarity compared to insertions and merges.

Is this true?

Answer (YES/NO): YES